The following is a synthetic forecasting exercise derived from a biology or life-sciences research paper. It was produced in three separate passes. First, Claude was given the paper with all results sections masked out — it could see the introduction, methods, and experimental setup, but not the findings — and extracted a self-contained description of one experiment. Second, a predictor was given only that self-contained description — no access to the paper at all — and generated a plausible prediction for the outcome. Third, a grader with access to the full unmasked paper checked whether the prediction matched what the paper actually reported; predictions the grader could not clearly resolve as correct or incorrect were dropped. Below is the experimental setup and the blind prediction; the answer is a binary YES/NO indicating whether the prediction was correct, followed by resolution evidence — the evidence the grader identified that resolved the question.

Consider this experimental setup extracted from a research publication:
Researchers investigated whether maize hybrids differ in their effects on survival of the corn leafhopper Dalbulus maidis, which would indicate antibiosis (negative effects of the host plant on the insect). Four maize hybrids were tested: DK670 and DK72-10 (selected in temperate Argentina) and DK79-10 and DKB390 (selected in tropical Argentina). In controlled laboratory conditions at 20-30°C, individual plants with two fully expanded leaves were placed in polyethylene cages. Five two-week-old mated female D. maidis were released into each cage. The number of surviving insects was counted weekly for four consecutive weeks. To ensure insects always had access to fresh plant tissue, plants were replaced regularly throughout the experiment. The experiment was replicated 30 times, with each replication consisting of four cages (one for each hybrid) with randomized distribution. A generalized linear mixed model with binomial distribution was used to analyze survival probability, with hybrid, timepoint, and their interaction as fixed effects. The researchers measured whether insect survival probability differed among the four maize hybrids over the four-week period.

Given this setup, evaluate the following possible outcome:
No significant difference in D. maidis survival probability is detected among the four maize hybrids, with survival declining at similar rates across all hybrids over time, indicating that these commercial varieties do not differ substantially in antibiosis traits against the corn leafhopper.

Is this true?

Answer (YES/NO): NO